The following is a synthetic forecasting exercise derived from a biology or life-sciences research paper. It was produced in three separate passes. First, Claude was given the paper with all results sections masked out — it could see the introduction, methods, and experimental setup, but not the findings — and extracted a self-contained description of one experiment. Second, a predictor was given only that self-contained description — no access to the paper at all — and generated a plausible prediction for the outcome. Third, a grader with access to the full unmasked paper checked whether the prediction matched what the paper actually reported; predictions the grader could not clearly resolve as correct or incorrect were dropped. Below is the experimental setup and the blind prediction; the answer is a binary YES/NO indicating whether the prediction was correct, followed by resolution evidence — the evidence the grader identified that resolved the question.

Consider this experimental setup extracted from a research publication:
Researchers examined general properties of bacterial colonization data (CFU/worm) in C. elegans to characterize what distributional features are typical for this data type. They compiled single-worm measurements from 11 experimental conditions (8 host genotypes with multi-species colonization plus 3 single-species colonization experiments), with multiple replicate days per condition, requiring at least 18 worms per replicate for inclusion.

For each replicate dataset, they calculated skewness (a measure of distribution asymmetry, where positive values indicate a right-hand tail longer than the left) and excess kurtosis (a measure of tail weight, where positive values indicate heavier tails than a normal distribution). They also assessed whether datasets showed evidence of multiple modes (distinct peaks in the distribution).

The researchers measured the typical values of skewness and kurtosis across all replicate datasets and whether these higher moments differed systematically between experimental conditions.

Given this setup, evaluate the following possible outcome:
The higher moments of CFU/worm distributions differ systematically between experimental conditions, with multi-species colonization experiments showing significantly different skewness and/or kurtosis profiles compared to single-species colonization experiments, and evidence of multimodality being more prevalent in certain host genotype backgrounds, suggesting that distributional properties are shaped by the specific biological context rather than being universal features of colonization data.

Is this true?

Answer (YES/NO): NO